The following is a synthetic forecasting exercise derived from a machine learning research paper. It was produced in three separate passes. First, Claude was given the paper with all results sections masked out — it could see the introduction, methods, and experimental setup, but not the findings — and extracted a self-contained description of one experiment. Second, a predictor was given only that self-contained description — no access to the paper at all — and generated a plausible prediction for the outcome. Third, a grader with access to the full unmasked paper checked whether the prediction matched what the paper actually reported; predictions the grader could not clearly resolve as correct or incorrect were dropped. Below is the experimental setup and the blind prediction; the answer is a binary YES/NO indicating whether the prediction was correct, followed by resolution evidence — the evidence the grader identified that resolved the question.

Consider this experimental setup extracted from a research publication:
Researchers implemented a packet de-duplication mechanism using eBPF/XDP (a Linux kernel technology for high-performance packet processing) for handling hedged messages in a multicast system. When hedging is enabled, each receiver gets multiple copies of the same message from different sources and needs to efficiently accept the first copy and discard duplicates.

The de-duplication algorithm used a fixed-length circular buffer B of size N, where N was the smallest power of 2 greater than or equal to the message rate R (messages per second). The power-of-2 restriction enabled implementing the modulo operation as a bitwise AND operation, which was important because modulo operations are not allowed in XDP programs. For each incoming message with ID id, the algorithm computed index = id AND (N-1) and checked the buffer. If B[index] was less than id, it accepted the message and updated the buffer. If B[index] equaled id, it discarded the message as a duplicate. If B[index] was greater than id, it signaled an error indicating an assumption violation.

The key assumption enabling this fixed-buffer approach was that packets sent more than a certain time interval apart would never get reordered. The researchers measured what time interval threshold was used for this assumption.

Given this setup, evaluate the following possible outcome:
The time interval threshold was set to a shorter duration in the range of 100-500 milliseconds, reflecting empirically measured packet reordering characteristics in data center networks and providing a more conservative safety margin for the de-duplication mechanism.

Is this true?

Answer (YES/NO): NO